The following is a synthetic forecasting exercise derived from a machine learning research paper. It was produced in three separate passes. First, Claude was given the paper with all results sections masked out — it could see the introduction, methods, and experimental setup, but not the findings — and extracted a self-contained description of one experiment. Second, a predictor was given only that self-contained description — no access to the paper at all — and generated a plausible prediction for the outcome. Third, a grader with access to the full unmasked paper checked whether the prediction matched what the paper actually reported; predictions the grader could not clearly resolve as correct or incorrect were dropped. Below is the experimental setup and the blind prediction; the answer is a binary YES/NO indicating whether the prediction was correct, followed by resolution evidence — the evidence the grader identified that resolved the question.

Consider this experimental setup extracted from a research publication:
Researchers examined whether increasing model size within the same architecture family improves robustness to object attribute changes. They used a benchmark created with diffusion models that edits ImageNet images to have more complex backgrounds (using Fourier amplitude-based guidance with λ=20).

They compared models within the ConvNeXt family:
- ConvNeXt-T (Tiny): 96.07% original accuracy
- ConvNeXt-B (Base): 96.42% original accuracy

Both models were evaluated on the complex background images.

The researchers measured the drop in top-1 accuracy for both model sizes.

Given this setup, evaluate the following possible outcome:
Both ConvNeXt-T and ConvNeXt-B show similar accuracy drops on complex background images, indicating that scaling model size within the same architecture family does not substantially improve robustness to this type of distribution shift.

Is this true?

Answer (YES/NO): NO